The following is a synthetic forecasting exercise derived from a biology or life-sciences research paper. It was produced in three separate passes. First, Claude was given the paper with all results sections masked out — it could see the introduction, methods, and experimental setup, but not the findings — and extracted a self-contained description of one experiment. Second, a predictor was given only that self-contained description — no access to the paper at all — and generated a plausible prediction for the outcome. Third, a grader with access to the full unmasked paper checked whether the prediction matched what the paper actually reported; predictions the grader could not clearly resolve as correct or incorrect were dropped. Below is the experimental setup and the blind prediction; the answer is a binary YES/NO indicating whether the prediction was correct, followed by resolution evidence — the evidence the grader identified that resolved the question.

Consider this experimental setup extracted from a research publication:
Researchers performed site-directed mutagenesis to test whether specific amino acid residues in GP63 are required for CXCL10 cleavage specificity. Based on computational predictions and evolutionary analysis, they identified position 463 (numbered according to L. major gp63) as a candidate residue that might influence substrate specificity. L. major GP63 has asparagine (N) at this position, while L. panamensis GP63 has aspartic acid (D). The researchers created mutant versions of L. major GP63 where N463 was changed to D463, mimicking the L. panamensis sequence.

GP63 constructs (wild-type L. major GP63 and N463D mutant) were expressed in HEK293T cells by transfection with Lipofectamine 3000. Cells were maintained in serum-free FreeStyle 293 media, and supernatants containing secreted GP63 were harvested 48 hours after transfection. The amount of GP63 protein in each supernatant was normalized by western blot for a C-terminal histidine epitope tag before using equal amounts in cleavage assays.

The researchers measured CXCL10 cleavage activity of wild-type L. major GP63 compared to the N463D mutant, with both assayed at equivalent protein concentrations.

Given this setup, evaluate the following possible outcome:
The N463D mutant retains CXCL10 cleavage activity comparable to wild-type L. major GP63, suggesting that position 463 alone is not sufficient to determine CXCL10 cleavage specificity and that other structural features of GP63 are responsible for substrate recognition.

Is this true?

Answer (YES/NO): NO